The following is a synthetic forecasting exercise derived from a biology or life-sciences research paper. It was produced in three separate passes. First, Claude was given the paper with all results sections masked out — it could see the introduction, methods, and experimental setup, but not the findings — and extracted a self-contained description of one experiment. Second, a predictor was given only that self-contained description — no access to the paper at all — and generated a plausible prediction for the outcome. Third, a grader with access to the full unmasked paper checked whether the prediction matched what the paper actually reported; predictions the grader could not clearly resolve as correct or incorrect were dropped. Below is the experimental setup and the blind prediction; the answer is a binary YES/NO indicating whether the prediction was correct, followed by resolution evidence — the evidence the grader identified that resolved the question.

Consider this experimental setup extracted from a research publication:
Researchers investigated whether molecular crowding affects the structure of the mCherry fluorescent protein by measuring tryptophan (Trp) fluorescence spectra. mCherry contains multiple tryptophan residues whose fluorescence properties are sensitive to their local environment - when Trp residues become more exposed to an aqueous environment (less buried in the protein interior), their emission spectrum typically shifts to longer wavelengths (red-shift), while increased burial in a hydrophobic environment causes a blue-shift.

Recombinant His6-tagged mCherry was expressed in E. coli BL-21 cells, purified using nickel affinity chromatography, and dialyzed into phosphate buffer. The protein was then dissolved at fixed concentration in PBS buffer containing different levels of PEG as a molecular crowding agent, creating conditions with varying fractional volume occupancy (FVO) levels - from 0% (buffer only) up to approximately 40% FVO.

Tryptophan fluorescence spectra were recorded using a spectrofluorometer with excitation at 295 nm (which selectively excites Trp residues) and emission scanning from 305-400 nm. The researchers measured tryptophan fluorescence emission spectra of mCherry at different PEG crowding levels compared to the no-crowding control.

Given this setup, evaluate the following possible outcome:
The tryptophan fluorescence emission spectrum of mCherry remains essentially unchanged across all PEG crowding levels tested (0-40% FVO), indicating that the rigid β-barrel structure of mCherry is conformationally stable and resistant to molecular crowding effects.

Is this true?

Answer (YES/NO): NO